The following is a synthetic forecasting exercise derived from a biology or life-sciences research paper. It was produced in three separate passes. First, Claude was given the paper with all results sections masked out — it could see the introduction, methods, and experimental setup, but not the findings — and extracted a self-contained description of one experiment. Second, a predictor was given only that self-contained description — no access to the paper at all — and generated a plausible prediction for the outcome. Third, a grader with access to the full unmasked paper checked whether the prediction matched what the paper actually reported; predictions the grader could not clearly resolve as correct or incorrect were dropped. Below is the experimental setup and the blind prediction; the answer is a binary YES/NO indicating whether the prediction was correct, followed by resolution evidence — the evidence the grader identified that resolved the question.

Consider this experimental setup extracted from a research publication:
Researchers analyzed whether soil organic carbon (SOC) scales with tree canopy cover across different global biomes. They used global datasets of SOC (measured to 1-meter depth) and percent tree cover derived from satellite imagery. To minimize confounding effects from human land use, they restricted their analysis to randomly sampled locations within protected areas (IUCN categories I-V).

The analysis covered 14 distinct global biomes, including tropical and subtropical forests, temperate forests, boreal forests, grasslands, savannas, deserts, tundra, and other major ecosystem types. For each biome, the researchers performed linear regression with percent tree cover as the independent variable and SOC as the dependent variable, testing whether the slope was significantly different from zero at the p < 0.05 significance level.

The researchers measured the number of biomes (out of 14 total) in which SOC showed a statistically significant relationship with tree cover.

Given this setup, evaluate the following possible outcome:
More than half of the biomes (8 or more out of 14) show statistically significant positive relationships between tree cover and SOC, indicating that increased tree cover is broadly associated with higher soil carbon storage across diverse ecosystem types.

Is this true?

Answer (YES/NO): NO